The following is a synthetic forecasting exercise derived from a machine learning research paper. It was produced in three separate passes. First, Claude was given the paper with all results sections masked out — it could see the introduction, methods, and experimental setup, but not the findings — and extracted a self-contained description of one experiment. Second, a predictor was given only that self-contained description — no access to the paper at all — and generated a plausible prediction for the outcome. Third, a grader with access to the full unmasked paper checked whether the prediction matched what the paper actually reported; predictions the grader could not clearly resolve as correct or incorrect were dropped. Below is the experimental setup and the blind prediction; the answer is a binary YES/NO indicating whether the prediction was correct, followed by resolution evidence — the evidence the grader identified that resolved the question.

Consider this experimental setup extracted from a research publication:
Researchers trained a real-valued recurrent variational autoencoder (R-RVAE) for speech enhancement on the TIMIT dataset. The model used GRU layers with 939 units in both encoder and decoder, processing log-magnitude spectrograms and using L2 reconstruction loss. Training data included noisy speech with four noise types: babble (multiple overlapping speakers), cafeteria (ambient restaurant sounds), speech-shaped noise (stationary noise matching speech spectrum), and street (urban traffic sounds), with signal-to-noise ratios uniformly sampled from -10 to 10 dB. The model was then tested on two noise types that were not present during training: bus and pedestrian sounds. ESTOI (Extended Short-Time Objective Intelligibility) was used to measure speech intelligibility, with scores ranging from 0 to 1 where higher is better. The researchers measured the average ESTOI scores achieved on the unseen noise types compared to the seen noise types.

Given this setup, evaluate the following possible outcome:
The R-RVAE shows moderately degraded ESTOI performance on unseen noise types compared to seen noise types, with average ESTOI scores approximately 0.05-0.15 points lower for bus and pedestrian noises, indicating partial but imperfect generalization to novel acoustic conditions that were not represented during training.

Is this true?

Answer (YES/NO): NO